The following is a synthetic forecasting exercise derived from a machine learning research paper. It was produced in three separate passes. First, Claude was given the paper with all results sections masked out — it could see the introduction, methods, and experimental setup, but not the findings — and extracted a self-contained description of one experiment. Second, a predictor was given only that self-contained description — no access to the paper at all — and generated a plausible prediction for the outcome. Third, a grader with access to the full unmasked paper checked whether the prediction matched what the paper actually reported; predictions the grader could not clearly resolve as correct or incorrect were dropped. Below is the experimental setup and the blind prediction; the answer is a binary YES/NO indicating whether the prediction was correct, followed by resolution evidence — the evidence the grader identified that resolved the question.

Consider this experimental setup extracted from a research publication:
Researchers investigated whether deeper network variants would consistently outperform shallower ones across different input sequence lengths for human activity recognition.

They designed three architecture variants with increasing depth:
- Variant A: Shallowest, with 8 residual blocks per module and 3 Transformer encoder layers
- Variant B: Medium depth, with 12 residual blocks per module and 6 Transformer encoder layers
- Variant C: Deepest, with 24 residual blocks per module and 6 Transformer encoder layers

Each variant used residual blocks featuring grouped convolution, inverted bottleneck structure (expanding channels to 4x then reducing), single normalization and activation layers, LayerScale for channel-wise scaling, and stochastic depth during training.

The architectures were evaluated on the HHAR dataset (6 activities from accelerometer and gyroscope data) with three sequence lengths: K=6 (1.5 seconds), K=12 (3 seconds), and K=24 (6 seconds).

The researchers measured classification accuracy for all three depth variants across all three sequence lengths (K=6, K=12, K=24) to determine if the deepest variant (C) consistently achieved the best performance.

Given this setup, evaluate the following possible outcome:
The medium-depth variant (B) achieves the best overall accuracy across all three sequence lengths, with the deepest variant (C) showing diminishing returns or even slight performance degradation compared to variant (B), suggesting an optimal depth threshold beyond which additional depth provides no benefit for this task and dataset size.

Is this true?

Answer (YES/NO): NO